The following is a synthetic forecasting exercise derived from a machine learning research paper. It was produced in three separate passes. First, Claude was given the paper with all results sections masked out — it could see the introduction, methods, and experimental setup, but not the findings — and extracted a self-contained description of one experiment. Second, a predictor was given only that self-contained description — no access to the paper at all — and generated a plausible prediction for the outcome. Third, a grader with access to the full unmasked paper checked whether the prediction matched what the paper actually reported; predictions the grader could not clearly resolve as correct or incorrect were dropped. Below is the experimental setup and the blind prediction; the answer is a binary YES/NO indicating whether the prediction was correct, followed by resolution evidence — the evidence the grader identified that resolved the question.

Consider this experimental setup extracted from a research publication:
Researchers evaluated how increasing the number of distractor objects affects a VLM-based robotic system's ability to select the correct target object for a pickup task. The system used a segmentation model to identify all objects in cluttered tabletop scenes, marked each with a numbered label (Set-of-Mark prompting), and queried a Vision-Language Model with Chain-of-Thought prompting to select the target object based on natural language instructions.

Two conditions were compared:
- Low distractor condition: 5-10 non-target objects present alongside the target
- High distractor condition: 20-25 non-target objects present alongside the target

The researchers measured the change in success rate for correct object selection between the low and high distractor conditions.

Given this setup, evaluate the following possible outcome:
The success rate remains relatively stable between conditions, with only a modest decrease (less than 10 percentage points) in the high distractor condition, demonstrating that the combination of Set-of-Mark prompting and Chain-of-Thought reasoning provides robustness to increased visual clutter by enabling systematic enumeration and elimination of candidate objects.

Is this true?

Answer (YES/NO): NO